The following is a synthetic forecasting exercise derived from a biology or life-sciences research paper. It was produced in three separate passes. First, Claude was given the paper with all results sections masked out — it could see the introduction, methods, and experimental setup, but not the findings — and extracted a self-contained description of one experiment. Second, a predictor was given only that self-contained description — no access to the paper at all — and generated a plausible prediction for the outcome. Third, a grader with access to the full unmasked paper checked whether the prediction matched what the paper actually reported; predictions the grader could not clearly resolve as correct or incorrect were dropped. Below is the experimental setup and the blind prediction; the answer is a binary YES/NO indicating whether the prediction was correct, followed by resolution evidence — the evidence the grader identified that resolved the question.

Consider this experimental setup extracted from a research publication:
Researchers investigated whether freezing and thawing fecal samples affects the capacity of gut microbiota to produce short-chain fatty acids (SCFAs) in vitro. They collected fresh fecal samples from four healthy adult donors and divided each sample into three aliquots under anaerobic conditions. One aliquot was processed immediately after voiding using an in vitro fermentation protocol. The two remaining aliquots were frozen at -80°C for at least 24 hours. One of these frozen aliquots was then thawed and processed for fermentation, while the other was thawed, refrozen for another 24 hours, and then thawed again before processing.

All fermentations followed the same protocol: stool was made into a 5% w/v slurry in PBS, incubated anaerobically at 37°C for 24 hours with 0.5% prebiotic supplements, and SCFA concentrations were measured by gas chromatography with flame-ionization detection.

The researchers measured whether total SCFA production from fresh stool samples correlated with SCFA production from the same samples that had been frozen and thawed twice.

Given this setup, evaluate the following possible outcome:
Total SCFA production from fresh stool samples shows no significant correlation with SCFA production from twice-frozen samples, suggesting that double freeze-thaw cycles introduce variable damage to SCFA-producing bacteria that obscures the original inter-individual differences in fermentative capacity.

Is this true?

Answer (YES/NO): NO